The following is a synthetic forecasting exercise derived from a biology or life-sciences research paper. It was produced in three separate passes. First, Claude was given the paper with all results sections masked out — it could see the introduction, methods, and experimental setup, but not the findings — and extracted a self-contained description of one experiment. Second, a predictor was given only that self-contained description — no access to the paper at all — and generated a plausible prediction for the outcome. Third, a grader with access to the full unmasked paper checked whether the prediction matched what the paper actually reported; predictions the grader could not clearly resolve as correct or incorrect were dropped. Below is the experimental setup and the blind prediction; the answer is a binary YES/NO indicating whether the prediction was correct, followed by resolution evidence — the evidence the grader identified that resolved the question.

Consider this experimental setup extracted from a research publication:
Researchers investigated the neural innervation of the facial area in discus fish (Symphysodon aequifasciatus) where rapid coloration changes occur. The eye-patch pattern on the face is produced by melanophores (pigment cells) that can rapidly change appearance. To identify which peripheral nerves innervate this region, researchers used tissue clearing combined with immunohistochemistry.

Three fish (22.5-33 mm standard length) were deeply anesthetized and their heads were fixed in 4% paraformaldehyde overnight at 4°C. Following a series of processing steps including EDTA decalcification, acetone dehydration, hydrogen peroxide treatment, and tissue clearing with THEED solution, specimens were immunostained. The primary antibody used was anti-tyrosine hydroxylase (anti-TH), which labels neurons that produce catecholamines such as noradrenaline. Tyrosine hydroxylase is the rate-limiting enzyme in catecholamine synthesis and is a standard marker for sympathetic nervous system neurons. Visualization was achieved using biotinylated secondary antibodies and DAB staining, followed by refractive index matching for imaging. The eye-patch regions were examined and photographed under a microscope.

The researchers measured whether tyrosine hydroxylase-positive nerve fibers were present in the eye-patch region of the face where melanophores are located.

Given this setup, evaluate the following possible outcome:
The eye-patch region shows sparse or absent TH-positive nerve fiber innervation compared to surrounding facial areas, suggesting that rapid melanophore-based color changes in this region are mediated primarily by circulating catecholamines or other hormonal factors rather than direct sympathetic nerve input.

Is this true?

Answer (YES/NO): NO